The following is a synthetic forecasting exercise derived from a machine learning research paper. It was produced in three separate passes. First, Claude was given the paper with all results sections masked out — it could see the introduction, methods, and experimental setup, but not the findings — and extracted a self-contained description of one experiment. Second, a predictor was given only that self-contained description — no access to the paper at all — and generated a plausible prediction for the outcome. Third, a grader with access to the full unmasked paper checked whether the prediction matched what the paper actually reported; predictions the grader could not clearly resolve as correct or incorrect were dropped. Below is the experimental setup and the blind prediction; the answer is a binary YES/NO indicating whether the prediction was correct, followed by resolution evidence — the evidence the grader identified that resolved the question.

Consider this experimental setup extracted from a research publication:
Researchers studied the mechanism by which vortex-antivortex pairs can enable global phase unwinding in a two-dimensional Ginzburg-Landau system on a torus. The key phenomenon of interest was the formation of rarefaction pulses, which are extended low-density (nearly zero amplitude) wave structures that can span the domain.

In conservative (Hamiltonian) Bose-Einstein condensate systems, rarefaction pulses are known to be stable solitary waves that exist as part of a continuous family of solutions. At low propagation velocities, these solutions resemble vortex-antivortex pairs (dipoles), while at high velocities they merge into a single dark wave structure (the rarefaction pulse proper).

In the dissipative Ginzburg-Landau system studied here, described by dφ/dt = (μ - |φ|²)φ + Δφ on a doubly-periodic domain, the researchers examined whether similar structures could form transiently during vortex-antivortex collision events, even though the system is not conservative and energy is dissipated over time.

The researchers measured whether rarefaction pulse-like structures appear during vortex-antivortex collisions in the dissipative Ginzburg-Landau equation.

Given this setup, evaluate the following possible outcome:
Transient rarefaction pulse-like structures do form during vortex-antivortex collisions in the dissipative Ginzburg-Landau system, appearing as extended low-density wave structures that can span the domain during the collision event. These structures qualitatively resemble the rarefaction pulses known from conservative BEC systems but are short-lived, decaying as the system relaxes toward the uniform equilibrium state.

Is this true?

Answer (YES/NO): YES